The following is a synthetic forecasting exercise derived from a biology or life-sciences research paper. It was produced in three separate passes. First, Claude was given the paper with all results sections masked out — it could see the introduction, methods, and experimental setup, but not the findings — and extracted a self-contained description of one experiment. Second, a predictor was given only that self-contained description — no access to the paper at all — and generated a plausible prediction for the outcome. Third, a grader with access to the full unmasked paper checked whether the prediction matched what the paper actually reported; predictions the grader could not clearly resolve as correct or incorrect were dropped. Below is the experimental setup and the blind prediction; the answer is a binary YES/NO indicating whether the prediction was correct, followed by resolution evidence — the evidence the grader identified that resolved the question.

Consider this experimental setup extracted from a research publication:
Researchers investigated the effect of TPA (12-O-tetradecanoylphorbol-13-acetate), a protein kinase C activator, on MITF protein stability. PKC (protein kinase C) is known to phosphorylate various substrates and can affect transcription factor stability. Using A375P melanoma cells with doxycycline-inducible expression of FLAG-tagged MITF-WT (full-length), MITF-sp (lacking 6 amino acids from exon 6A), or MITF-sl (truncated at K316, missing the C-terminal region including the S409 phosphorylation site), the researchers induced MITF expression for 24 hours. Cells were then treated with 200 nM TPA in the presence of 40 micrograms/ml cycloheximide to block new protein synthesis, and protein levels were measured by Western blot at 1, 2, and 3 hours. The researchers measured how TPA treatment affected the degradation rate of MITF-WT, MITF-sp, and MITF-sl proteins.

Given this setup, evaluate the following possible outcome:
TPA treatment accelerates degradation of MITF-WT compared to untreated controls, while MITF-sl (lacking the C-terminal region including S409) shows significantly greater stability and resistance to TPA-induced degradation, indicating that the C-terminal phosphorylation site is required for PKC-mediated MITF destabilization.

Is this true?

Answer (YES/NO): NO